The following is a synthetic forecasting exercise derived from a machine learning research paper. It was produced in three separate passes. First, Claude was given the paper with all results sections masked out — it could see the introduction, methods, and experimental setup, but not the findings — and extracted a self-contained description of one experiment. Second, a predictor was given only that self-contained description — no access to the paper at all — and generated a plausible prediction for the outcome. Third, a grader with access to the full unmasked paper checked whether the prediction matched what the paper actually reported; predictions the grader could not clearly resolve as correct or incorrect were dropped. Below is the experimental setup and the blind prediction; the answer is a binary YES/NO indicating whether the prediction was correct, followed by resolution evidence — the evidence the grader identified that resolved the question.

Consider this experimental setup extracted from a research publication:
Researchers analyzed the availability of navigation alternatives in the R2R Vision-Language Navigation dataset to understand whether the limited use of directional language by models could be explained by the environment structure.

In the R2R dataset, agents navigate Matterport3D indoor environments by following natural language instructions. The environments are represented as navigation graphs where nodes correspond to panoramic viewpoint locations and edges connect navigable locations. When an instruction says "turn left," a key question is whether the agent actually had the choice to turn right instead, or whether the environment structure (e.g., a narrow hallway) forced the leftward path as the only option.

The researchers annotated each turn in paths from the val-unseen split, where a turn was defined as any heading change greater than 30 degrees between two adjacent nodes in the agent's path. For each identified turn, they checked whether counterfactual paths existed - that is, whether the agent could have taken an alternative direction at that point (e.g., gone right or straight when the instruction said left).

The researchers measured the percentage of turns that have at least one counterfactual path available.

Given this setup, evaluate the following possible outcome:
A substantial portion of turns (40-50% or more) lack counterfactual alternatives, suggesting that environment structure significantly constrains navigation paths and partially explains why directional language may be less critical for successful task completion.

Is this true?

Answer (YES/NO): NO